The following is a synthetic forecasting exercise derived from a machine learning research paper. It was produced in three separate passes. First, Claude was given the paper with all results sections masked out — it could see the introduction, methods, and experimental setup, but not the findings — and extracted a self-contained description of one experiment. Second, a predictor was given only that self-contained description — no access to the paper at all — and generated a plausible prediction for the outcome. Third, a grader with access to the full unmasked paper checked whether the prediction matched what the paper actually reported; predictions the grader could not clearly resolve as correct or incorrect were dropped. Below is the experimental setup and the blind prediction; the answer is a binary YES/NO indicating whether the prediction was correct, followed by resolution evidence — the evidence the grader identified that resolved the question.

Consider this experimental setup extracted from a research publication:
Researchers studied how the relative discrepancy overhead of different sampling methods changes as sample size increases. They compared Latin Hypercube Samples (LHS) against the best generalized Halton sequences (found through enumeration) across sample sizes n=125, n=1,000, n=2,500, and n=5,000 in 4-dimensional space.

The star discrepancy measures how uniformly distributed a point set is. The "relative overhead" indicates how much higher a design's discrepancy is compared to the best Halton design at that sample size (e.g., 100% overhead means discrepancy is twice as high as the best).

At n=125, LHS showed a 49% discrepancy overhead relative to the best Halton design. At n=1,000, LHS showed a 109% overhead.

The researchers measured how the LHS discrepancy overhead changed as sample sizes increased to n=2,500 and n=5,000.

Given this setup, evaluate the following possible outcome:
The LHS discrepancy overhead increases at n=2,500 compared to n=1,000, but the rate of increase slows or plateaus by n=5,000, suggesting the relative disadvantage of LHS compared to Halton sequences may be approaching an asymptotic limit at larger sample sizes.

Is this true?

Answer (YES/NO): YES